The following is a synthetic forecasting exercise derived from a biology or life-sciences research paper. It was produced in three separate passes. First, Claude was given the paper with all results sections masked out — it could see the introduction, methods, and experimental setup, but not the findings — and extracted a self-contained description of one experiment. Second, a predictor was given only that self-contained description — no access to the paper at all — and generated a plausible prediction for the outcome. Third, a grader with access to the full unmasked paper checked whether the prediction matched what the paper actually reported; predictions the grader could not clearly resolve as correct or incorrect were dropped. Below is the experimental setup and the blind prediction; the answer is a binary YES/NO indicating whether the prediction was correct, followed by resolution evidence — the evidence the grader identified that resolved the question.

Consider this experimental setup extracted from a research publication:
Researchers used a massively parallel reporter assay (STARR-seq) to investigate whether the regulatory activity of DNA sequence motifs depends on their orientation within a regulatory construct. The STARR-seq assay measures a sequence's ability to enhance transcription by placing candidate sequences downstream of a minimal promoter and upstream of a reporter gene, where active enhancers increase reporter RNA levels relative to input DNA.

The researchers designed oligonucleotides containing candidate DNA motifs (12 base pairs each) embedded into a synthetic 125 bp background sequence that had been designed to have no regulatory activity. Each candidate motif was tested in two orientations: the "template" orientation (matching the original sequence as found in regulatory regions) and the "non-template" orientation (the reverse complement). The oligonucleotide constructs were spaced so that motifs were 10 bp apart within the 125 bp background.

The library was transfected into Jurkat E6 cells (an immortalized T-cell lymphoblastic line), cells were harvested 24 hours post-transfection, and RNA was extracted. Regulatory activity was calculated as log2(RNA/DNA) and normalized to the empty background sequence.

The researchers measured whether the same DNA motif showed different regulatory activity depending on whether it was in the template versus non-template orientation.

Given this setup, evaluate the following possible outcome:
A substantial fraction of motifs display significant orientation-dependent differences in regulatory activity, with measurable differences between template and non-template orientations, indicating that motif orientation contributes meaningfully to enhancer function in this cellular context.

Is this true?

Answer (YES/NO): YES